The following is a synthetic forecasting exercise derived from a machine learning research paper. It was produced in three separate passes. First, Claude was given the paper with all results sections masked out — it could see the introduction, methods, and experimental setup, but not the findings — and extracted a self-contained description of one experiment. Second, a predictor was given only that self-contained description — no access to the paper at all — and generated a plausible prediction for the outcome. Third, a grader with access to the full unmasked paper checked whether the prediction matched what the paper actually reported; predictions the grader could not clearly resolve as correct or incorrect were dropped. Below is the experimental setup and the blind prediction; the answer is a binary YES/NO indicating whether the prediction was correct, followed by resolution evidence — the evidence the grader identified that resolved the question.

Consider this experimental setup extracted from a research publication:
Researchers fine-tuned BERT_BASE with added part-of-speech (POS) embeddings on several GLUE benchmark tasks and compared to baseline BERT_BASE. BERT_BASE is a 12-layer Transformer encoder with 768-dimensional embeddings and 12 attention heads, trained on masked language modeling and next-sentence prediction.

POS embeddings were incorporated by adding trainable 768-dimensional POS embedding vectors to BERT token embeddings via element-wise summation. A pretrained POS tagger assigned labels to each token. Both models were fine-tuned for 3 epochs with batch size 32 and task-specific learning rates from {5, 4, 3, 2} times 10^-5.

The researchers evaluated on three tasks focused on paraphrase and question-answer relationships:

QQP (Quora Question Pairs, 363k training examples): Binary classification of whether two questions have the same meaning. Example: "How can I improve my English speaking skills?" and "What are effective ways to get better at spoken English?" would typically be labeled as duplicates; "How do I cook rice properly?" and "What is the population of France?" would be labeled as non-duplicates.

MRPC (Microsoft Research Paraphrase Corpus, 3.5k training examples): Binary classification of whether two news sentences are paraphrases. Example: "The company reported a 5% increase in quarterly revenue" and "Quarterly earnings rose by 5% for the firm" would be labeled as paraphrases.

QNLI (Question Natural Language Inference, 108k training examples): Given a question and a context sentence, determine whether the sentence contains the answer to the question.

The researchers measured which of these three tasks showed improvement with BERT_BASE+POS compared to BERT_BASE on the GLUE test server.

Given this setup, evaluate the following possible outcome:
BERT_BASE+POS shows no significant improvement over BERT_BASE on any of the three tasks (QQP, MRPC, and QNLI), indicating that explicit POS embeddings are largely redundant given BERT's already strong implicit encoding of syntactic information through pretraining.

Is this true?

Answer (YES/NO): NO